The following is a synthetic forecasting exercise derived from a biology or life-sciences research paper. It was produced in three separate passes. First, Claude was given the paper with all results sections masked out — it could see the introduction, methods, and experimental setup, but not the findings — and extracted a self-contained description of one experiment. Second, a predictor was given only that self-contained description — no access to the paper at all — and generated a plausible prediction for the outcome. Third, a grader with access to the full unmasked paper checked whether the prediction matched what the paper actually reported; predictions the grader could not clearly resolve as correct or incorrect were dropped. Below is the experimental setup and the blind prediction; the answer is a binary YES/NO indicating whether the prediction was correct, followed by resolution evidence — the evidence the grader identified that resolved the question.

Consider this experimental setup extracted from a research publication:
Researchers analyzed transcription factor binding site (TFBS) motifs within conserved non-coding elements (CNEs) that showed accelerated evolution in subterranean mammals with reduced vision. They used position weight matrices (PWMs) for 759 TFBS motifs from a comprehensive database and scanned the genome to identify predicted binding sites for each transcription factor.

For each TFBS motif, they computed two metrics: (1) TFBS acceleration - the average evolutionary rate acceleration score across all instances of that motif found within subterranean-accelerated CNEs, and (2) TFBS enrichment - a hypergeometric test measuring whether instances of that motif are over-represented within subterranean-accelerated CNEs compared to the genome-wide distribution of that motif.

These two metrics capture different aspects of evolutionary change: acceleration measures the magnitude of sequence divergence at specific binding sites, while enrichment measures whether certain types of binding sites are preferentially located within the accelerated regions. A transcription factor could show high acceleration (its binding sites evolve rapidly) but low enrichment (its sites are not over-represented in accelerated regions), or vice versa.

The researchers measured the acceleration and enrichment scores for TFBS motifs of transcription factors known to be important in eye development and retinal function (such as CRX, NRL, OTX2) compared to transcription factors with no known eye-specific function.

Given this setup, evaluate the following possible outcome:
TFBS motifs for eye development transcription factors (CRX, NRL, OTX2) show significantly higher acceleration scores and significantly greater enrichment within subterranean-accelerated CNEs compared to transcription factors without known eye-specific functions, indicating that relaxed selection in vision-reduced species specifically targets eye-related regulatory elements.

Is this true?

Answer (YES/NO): NO